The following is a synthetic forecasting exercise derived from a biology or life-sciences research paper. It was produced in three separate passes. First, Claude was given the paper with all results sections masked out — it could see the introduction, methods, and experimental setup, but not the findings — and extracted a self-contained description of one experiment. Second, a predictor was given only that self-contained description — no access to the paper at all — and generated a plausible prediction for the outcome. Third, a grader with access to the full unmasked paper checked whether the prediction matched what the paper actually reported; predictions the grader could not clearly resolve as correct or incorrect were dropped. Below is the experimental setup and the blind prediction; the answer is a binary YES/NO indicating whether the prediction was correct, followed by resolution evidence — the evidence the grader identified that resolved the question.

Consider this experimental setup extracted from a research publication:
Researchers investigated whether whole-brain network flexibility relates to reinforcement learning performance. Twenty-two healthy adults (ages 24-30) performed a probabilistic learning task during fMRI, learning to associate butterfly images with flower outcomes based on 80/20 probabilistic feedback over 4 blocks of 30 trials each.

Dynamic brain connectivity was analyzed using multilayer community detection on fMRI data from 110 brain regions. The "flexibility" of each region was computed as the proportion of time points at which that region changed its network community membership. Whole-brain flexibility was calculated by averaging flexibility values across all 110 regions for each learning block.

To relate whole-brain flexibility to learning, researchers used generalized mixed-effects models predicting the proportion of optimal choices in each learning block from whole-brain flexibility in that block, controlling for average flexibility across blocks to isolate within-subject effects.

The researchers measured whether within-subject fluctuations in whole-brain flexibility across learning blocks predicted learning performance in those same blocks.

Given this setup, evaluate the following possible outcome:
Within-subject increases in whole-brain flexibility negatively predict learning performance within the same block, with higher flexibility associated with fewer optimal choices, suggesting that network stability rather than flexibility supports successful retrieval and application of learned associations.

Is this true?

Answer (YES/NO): NO